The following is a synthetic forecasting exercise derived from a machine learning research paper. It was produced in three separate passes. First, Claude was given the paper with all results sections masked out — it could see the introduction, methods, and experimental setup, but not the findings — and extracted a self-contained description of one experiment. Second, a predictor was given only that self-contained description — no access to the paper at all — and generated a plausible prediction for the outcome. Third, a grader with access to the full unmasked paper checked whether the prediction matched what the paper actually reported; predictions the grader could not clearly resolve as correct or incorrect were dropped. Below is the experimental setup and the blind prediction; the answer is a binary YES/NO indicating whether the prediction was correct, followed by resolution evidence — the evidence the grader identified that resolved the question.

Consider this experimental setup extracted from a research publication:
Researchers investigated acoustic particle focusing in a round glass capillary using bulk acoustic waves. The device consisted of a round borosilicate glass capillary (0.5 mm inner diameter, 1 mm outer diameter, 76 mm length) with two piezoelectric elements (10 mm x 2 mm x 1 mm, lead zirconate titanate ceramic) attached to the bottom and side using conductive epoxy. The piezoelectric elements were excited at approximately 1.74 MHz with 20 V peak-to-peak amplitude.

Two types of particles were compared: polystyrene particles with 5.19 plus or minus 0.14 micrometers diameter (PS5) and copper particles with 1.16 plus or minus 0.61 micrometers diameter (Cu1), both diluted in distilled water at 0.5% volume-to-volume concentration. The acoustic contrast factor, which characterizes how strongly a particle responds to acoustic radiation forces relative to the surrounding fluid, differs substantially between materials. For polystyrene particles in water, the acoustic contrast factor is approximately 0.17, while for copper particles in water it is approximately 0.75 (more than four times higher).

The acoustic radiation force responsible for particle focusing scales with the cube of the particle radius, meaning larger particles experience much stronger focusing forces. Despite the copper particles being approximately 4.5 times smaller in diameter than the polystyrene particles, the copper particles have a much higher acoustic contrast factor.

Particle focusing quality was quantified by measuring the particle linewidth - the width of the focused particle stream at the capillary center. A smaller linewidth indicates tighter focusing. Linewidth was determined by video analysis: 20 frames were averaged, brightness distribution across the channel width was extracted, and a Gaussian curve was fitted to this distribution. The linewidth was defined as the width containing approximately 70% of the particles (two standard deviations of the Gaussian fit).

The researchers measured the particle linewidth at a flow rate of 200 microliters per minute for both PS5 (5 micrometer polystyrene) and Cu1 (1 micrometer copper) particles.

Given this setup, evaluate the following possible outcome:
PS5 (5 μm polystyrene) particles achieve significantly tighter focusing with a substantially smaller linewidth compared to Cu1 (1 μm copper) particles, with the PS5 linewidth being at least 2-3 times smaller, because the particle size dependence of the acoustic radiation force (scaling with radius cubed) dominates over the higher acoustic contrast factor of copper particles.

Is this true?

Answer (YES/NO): NO